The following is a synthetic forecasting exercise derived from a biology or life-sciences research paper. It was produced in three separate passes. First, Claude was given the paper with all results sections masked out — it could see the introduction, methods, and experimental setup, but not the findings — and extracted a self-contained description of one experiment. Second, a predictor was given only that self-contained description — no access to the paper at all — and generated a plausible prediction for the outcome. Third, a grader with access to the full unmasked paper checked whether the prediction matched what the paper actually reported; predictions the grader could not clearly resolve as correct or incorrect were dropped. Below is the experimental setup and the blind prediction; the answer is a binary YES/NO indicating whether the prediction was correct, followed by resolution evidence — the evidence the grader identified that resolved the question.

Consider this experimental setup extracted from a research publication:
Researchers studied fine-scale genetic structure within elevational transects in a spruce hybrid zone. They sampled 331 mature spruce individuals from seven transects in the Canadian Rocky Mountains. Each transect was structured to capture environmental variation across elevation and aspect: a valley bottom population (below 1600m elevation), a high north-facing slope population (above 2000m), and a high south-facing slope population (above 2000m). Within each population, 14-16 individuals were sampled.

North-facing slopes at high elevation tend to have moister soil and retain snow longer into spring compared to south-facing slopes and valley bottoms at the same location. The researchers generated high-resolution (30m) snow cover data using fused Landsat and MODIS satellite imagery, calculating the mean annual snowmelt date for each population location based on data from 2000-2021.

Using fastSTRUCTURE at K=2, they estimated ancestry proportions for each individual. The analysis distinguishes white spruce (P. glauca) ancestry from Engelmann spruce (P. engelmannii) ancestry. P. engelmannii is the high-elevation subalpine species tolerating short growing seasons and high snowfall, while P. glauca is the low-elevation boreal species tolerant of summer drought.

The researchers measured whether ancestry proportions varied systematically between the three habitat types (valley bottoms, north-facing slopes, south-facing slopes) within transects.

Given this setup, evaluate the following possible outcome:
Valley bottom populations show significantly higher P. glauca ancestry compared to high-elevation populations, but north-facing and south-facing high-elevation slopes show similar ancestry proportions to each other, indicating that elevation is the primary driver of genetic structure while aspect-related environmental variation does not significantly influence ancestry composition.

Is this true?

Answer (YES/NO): NO